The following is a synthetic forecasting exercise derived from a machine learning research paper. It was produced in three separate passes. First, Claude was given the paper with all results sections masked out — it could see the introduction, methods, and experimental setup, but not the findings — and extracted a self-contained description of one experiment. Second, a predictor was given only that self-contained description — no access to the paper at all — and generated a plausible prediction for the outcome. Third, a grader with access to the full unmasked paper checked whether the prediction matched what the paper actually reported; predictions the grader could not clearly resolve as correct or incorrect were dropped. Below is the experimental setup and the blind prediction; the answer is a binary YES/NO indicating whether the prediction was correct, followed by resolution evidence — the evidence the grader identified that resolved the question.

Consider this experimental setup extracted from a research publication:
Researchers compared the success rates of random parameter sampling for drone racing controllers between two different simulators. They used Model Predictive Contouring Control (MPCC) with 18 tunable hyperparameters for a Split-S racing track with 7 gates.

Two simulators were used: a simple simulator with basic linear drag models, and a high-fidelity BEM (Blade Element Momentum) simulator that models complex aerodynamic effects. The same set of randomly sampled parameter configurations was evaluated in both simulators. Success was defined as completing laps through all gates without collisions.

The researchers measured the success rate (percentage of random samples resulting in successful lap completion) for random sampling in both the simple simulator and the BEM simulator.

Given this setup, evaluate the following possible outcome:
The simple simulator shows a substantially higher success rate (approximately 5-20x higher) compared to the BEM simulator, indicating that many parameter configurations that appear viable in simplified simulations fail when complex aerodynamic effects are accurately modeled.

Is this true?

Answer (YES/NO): NO